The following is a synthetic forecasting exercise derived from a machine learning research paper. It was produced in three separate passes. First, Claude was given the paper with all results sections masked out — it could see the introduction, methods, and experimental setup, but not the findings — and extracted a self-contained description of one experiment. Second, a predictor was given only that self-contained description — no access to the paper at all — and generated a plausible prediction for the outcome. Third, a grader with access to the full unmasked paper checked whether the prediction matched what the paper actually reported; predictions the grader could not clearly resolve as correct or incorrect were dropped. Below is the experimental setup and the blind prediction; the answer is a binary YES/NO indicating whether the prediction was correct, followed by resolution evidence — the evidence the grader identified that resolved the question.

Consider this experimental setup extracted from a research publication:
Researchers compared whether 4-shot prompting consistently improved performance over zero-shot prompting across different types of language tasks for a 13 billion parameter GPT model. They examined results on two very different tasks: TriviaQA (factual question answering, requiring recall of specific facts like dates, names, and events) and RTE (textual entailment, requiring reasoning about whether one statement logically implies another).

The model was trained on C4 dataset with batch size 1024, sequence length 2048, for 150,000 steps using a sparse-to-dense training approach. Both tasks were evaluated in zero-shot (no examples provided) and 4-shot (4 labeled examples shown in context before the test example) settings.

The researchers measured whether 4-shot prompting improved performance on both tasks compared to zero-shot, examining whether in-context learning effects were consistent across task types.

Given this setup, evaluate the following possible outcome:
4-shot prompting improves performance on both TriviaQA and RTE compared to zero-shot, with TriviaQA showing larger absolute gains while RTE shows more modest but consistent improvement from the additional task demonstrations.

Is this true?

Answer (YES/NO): NO